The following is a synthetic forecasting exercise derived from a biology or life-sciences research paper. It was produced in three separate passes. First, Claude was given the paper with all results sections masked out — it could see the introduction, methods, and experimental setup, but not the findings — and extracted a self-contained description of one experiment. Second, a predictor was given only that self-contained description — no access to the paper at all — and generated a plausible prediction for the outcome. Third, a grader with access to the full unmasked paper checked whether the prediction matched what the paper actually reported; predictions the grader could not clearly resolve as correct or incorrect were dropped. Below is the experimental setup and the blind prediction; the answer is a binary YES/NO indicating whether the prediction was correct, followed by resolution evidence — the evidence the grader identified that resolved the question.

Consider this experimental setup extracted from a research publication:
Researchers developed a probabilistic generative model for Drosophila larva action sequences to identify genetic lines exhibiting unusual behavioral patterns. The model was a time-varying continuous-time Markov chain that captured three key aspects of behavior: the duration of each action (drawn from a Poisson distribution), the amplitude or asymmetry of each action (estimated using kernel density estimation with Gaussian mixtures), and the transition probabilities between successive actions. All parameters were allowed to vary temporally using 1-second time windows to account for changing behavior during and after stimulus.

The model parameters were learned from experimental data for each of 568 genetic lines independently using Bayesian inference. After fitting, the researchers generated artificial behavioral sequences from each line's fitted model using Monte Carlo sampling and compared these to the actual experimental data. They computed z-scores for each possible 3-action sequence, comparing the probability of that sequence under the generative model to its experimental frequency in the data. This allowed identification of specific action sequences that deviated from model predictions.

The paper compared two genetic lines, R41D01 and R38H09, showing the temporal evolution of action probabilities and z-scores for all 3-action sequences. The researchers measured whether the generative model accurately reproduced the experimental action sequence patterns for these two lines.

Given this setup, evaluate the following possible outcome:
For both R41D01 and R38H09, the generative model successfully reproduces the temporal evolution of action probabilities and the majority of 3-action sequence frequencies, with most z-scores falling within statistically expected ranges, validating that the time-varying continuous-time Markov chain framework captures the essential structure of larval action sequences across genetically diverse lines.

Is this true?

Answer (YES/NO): NO